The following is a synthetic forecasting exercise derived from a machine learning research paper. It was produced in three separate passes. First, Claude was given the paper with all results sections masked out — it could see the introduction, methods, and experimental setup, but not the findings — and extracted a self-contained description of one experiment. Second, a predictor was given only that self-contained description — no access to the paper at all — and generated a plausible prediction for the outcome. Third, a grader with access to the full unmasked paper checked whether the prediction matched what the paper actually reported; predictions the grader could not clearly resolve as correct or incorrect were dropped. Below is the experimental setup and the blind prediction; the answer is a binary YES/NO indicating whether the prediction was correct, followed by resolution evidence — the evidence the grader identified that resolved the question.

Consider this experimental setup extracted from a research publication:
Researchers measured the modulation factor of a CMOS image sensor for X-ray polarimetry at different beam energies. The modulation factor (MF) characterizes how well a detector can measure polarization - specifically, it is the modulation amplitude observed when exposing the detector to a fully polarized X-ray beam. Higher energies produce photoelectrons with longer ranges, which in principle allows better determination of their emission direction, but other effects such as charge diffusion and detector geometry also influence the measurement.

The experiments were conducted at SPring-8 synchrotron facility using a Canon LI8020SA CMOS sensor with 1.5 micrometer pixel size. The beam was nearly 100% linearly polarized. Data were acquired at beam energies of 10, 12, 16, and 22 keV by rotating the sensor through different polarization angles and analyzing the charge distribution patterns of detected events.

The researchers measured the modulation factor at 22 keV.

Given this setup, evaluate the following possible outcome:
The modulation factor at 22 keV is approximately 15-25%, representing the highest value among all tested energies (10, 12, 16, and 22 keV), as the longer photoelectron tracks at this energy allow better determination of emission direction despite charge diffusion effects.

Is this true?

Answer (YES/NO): YES